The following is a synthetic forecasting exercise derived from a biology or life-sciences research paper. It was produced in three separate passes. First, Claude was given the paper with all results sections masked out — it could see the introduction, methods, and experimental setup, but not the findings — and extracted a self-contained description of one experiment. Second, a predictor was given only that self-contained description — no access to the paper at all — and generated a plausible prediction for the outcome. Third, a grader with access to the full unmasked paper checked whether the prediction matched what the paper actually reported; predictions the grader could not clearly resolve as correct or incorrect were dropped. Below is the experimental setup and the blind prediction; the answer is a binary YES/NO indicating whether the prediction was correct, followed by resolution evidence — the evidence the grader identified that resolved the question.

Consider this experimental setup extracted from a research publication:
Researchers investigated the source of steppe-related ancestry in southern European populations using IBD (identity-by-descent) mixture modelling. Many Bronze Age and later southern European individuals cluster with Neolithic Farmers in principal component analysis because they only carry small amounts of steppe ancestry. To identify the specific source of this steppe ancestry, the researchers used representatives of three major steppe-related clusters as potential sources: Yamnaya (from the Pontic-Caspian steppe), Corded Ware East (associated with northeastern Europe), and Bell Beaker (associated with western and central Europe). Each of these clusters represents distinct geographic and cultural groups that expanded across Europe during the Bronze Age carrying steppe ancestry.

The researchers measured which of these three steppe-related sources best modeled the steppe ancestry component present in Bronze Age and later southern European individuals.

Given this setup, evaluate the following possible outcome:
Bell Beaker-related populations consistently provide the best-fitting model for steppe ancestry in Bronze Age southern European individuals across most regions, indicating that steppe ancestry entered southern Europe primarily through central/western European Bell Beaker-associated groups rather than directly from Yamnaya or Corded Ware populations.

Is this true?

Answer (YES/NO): YES